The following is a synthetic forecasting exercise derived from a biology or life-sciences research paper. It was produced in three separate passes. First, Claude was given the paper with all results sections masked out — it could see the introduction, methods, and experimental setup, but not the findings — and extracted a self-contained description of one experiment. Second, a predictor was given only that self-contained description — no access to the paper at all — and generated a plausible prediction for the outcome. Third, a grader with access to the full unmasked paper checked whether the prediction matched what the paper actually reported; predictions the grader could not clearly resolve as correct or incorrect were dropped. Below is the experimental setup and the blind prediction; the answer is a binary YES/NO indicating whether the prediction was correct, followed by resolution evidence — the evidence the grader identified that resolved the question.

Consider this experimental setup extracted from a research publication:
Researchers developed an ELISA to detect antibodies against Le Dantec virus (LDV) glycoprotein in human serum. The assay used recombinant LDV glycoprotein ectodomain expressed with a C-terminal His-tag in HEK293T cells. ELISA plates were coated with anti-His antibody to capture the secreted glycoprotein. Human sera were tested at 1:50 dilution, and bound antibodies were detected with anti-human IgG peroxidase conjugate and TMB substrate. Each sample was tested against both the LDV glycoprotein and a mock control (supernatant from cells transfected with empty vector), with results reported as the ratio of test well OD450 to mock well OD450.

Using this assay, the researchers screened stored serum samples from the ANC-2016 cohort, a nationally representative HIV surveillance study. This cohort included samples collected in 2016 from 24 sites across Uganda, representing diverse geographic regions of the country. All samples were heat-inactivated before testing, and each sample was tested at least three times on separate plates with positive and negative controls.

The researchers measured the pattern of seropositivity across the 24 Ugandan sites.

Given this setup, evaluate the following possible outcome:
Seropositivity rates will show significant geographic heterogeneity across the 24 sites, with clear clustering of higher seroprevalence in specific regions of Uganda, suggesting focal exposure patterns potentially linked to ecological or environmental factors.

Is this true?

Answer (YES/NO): YES